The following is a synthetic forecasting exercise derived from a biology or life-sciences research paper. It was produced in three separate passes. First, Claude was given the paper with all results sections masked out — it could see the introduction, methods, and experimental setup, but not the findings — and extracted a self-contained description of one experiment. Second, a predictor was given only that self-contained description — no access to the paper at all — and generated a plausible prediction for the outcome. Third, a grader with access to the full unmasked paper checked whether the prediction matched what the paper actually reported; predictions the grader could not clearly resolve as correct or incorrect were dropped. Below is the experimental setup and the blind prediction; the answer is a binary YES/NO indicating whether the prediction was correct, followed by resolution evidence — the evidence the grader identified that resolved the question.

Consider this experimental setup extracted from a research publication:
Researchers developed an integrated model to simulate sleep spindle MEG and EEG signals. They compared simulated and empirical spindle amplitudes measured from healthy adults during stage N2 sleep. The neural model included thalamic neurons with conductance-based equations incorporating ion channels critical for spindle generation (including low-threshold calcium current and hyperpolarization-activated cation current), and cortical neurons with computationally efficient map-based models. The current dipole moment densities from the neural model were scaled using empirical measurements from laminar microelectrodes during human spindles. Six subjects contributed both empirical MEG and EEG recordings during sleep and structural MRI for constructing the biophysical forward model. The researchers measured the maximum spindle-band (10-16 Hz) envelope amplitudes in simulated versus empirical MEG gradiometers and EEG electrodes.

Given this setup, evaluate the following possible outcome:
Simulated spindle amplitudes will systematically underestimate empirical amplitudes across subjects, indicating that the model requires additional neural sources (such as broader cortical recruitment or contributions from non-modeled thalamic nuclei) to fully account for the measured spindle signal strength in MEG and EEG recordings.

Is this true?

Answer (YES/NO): NO